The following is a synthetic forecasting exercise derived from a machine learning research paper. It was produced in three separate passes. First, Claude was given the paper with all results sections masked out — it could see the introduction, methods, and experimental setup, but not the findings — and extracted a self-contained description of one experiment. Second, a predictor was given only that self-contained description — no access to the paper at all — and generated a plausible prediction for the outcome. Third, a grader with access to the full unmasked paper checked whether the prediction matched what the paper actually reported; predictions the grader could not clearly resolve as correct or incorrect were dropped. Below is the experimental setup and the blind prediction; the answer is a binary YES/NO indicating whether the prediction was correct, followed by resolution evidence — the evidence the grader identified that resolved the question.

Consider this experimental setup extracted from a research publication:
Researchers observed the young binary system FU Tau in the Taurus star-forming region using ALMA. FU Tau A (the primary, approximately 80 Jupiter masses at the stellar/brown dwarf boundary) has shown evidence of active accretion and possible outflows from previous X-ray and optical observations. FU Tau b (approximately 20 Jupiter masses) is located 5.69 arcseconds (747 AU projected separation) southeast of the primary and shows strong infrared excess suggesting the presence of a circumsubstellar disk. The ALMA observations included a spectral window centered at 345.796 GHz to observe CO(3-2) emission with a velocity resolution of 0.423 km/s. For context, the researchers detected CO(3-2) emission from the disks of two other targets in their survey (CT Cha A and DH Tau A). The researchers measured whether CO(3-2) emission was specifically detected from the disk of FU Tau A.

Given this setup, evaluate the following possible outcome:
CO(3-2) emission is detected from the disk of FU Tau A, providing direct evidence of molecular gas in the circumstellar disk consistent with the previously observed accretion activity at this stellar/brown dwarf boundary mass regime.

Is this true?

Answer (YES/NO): NO